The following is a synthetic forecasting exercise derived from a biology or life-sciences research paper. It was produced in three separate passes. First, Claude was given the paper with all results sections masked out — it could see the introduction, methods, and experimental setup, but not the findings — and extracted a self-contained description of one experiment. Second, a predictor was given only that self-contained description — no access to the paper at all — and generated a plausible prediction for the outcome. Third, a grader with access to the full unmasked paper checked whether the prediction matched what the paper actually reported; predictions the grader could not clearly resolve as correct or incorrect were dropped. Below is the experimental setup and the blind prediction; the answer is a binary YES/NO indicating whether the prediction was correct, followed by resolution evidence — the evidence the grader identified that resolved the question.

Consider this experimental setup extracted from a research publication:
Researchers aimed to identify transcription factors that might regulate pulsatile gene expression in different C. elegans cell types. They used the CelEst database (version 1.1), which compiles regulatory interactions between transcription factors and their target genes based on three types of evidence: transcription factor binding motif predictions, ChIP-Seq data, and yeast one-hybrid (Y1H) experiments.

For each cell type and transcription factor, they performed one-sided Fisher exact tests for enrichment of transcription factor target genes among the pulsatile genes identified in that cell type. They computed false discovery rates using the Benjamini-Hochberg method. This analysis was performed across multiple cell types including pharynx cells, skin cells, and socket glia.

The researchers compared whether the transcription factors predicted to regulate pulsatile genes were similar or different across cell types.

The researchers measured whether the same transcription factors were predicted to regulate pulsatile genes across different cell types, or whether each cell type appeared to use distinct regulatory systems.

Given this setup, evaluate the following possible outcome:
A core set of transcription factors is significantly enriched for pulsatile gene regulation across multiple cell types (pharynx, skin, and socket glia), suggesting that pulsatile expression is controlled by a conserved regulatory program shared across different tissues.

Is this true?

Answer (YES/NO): NO